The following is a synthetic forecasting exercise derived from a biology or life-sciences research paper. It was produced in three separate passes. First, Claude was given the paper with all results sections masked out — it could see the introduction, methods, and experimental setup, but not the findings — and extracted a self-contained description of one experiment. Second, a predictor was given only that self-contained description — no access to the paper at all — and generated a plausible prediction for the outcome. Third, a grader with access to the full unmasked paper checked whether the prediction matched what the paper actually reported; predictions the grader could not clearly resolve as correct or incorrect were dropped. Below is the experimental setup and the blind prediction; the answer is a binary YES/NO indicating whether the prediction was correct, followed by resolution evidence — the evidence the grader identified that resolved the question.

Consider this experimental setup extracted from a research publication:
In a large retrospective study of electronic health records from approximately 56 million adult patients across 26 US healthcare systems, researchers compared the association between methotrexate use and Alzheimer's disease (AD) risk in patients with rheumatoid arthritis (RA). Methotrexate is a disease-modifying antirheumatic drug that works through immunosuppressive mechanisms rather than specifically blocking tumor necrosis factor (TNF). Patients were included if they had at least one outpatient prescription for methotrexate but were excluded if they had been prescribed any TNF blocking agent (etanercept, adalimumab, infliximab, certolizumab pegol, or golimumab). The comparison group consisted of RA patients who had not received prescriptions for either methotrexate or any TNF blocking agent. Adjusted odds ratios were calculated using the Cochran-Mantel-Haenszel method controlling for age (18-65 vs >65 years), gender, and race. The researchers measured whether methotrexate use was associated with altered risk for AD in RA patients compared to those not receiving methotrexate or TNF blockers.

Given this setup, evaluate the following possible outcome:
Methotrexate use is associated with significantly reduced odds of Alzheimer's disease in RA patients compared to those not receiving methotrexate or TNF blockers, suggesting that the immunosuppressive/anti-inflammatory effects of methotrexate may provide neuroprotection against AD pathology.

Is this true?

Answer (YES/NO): YES